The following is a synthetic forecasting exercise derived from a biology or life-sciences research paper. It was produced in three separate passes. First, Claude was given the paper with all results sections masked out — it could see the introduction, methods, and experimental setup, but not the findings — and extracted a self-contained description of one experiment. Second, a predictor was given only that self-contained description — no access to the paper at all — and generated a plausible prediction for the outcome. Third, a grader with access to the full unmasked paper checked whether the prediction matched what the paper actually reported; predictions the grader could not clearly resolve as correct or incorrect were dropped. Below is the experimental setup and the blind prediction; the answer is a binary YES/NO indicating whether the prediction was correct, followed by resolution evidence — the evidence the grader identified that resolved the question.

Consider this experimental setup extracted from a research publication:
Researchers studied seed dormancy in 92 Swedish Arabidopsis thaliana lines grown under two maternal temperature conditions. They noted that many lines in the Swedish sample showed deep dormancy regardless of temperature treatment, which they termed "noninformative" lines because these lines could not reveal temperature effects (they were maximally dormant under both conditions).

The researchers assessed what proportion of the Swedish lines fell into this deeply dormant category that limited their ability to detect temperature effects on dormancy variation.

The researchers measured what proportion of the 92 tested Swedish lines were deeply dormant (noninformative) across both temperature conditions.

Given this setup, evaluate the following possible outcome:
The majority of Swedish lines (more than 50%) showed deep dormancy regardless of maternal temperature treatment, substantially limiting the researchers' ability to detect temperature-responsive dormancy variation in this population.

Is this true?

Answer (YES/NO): NO